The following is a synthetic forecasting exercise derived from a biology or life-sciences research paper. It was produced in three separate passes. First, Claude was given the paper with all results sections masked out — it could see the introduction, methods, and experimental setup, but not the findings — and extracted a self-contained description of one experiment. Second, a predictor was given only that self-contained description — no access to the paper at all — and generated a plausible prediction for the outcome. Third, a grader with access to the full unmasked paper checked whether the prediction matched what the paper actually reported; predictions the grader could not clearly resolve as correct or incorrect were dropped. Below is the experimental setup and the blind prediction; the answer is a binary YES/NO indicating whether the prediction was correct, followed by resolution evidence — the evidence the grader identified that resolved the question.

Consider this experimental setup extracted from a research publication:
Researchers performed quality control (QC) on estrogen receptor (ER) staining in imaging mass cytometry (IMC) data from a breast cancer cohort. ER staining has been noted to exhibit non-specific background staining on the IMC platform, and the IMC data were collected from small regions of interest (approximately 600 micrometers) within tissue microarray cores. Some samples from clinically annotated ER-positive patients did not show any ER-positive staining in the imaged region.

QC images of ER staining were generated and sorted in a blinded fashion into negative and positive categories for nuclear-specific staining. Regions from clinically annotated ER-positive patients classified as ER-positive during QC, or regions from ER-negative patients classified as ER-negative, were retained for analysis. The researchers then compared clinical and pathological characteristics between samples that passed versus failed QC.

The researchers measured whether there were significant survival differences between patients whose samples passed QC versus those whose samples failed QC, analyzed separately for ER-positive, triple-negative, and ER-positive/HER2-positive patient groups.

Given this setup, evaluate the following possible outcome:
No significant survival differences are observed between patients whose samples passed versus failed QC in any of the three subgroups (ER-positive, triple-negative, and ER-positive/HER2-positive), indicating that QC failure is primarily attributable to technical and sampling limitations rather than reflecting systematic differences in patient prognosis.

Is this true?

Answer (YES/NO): YES